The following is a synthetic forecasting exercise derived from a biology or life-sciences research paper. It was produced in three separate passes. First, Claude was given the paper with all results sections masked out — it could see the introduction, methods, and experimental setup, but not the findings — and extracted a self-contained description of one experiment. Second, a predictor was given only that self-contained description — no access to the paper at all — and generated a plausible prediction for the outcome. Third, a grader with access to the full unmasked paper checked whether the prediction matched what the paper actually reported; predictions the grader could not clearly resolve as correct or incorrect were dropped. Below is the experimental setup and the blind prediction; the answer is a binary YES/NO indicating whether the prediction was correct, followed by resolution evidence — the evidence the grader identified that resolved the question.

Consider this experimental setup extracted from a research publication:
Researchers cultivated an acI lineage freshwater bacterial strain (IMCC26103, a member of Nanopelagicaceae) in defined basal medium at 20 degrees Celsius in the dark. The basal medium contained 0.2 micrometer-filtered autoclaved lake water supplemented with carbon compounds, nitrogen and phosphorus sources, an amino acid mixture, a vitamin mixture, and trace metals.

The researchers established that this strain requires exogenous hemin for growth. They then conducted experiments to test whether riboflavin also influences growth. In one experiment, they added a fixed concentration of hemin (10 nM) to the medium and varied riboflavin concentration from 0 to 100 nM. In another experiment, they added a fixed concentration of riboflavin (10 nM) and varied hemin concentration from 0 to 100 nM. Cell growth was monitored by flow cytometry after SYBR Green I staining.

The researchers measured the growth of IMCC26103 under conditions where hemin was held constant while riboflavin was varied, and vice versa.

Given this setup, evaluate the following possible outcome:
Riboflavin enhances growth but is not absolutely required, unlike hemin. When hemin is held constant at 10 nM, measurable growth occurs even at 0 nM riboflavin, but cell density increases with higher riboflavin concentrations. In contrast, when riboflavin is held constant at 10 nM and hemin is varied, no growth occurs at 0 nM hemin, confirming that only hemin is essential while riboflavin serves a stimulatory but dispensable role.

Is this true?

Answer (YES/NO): NO